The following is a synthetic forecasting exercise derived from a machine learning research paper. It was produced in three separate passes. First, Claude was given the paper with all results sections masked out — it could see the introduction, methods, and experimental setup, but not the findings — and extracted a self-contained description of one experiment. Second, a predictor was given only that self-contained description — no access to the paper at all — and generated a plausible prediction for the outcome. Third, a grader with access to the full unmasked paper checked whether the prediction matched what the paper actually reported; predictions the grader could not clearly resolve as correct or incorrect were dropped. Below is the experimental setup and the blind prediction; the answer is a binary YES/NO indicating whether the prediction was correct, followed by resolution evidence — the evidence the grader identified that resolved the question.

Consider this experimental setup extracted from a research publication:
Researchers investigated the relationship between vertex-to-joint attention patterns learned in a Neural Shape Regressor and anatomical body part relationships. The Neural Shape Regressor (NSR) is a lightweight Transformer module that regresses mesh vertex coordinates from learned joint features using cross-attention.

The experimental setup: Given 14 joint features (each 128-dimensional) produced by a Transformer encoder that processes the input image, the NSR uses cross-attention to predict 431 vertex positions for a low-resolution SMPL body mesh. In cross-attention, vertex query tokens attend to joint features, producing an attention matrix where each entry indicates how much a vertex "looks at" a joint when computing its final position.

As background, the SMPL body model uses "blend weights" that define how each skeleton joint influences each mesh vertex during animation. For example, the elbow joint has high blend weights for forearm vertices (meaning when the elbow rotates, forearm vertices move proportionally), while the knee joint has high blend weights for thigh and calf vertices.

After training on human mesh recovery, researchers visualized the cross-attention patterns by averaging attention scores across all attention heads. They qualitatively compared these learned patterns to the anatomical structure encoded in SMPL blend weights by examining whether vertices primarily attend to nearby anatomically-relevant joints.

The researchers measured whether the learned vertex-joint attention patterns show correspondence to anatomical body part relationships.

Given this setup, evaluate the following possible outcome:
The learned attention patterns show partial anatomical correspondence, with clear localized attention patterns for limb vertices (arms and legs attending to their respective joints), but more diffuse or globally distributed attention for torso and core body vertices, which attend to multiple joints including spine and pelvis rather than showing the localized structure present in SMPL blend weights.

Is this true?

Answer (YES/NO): NO